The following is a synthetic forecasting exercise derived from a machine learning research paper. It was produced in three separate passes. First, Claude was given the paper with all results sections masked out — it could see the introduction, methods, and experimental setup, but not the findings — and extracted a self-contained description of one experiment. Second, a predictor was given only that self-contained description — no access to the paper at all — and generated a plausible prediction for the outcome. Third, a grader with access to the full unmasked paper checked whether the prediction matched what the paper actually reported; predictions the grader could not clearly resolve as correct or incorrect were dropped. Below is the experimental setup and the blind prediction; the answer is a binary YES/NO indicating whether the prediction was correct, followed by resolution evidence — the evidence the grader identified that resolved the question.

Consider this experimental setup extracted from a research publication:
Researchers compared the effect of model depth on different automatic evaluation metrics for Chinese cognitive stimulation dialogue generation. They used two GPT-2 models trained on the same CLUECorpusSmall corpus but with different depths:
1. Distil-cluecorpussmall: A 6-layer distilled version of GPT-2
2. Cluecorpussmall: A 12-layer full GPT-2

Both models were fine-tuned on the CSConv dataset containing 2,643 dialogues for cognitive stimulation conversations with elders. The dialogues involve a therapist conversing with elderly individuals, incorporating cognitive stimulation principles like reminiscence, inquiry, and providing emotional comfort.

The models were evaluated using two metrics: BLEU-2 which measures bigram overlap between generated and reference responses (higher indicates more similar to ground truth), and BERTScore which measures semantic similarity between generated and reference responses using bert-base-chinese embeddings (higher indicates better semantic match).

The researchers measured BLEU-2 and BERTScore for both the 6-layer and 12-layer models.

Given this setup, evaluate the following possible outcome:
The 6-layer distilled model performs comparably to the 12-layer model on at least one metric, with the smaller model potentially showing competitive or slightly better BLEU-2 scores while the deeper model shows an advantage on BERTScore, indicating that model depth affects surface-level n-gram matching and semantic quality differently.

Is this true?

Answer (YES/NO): NO